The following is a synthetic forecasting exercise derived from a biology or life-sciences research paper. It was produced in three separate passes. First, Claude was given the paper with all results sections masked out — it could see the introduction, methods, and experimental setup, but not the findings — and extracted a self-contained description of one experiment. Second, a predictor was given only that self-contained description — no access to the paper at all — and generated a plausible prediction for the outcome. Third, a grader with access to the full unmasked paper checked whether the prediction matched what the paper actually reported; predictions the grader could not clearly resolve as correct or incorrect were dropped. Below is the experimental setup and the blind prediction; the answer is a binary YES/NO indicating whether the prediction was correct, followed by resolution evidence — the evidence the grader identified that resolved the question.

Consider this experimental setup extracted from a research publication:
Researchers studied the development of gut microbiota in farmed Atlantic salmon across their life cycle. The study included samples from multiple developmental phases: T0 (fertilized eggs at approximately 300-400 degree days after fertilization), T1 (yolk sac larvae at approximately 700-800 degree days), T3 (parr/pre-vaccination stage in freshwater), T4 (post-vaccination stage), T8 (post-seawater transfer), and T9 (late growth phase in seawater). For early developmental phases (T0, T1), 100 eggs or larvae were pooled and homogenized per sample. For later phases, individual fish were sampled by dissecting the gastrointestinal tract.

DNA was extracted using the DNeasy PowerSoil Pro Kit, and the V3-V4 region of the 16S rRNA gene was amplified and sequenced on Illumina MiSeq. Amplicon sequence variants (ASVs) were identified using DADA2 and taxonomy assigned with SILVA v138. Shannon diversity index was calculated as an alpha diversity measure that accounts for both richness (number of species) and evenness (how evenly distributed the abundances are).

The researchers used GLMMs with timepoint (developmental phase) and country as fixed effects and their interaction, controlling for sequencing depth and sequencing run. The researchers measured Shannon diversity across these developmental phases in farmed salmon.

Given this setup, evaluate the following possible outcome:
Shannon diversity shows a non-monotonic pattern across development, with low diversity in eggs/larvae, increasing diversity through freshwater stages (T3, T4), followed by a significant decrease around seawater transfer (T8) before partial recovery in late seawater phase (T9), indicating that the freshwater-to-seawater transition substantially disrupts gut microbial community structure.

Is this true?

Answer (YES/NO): NO